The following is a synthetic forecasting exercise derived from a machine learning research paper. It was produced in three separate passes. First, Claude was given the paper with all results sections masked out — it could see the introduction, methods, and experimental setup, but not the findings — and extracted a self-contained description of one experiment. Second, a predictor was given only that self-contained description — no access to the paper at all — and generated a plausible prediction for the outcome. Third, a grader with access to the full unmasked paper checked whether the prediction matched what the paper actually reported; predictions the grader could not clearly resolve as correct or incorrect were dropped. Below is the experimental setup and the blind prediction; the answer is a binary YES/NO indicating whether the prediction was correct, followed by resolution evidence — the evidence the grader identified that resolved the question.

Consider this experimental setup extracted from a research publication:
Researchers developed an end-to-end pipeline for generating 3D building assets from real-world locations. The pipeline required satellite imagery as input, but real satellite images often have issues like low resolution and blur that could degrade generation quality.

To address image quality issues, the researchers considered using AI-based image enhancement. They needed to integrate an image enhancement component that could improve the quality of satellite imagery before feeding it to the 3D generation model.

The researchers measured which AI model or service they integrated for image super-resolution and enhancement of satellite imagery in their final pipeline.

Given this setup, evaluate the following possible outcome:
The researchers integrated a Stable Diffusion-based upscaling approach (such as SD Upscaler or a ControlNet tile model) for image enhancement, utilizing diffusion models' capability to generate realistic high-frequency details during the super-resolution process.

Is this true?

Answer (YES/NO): NO